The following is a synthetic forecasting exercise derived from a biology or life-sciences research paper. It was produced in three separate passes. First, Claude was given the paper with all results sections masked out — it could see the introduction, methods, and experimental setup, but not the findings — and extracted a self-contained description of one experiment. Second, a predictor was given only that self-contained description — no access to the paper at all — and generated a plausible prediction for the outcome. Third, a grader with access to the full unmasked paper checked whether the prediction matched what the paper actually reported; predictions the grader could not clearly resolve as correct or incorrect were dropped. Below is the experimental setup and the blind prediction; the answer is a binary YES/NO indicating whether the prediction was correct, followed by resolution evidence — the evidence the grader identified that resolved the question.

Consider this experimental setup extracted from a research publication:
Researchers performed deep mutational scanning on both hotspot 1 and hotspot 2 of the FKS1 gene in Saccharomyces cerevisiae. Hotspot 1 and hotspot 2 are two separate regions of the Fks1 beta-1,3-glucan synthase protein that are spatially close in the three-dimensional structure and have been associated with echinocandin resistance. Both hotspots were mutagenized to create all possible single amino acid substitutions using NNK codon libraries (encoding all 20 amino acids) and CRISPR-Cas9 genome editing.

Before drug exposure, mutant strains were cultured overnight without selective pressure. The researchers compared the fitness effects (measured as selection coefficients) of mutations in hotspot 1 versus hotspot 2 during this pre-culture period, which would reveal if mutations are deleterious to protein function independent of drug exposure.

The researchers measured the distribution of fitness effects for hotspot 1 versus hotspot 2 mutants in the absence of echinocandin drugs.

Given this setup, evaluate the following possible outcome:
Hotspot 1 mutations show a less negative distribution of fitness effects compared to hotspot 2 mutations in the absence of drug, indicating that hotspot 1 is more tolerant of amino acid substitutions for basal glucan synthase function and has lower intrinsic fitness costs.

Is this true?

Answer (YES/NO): YES